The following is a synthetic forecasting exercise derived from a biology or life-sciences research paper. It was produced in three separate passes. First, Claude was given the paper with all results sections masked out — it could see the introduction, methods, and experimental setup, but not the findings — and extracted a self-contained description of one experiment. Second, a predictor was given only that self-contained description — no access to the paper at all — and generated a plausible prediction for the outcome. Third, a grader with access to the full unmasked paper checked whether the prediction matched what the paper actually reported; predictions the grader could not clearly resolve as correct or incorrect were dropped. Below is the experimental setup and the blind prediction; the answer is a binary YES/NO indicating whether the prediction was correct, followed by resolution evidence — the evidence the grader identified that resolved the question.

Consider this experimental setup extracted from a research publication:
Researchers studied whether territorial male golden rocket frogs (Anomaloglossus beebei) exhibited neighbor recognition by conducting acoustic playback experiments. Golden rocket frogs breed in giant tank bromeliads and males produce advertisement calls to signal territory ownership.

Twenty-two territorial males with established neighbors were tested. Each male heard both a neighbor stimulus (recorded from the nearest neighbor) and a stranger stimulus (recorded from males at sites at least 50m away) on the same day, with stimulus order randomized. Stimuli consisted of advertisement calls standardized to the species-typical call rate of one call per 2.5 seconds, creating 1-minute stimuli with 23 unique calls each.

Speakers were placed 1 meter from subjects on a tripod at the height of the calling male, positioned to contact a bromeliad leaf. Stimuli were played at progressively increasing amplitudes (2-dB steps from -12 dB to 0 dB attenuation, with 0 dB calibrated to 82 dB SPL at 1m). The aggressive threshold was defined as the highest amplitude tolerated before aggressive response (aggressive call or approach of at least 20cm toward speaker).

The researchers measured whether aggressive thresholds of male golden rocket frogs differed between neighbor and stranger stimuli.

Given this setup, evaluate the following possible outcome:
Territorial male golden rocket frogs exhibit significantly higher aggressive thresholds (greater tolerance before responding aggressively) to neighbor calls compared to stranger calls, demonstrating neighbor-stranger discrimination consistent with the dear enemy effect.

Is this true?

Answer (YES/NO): YES